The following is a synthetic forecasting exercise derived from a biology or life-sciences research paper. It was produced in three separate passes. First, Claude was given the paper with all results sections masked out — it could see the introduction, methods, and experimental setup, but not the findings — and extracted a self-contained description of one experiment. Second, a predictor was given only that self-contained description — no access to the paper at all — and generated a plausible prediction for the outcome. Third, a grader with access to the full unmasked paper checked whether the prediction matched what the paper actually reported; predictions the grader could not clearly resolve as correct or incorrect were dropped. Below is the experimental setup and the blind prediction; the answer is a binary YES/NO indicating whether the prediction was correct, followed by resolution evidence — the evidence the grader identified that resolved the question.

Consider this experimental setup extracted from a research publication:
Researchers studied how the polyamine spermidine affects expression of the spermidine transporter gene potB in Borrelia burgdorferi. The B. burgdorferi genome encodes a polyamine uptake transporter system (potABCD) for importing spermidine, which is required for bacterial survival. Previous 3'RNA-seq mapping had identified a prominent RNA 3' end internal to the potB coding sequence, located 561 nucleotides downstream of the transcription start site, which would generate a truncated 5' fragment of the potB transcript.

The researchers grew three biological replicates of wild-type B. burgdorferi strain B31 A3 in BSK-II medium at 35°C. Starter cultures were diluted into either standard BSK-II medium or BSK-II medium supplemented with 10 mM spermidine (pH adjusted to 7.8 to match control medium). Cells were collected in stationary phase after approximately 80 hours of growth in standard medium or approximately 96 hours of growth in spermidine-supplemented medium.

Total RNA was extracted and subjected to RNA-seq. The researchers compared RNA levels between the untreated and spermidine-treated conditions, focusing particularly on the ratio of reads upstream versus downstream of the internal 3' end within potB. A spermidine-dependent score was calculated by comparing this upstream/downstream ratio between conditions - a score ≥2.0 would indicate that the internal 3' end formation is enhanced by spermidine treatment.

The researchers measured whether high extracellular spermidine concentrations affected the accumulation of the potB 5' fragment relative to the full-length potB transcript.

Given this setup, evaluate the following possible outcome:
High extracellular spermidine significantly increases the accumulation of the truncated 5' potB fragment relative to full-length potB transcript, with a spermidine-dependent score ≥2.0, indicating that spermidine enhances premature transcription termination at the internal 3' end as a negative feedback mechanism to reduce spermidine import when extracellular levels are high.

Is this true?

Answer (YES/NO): YES